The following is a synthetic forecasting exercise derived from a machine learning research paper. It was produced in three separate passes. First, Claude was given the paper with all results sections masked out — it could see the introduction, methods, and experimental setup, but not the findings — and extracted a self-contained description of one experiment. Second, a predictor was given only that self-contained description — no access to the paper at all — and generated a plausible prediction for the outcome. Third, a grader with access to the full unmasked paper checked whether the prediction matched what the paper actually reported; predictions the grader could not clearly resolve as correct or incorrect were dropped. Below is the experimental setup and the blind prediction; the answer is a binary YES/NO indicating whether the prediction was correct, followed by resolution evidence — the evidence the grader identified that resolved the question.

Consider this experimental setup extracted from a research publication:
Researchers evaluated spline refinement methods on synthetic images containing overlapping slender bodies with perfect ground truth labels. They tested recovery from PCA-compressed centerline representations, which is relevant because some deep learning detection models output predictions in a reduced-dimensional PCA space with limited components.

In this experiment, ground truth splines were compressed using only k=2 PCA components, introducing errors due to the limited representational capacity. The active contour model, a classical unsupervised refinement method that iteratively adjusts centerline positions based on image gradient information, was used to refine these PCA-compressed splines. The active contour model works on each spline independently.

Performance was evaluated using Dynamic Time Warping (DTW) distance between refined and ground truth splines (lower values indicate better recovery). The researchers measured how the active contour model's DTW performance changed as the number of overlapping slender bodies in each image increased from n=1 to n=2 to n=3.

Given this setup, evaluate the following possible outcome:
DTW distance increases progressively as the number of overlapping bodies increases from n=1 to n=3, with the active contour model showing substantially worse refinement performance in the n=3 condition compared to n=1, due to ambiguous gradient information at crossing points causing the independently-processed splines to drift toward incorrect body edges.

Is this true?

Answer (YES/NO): YES